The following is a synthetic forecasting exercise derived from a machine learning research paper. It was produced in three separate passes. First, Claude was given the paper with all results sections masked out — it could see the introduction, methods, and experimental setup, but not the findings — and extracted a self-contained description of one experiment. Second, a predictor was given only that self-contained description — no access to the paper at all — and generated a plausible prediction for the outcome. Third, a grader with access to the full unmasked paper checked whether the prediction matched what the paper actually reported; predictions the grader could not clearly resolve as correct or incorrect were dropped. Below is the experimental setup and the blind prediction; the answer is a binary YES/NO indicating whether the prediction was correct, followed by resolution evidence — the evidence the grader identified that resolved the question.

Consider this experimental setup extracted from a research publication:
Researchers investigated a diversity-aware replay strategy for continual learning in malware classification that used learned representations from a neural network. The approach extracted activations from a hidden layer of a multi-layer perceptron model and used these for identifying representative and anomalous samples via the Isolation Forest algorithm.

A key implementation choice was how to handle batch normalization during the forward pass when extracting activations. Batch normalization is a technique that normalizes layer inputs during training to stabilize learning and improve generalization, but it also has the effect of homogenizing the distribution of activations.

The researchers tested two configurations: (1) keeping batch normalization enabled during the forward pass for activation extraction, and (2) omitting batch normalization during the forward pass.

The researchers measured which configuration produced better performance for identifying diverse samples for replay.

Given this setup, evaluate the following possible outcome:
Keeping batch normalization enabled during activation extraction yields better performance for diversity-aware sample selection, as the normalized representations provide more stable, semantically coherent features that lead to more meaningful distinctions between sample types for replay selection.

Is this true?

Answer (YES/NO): NO